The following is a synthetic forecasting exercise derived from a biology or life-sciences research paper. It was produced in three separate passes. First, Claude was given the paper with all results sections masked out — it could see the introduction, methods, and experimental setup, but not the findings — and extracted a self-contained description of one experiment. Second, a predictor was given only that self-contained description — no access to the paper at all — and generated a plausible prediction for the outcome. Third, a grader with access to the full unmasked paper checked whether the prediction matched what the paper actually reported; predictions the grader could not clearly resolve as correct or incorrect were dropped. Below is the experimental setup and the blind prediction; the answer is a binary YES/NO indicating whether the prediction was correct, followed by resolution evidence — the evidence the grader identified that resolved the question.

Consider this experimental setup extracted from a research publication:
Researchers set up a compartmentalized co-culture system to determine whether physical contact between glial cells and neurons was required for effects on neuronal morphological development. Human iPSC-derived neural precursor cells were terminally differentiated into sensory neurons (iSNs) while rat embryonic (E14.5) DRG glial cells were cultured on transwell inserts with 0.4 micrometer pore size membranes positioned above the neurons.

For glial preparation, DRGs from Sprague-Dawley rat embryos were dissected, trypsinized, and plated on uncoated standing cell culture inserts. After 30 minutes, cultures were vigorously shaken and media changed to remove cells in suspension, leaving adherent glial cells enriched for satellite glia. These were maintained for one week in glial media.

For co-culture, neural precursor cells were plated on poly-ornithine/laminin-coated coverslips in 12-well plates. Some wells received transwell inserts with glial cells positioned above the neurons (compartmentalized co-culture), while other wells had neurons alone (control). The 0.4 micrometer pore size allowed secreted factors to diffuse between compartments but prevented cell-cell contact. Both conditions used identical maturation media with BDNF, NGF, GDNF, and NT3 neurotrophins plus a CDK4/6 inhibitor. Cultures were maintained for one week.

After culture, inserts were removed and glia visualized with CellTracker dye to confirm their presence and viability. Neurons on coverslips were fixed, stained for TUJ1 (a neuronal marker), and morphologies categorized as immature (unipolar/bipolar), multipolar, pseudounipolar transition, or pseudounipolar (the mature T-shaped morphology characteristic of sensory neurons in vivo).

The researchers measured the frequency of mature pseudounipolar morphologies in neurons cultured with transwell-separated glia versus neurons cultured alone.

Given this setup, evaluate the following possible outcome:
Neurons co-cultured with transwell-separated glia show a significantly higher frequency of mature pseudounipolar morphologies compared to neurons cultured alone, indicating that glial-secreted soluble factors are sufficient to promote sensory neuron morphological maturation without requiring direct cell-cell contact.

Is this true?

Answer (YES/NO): NO